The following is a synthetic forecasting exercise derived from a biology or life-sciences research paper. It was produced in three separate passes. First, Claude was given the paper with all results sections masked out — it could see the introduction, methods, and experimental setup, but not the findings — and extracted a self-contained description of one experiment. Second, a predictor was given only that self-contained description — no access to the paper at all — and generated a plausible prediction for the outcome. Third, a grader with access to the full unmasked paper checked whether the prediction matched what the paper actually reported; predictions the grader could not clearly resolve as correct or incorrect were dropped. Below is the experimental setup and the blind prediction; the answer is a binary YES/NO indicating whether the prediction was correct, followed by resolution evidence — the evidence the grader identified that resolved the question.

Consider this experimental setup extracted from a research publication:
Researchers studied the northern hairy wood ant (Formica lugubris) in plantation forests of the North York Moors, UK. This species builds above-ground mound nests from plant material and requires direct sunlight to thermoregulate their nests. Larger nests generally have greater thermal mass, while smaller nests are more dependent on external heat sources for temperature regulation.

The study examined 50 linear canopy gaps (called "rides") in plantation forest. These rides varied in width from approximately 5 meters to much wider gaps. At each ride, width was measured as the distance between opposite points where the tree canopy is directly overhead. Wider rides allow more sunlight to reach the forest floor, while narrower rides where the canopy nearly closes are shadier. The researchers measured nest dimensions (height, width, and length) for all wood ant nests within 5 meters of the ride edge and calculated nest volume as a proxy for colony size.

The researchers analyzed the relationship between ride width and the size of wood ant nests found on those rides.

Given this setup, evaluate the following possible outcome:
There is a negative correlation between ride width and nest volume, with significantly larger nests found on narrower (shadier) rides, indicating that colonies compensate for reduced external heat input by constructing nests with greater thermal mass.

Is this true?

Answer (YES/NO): YES